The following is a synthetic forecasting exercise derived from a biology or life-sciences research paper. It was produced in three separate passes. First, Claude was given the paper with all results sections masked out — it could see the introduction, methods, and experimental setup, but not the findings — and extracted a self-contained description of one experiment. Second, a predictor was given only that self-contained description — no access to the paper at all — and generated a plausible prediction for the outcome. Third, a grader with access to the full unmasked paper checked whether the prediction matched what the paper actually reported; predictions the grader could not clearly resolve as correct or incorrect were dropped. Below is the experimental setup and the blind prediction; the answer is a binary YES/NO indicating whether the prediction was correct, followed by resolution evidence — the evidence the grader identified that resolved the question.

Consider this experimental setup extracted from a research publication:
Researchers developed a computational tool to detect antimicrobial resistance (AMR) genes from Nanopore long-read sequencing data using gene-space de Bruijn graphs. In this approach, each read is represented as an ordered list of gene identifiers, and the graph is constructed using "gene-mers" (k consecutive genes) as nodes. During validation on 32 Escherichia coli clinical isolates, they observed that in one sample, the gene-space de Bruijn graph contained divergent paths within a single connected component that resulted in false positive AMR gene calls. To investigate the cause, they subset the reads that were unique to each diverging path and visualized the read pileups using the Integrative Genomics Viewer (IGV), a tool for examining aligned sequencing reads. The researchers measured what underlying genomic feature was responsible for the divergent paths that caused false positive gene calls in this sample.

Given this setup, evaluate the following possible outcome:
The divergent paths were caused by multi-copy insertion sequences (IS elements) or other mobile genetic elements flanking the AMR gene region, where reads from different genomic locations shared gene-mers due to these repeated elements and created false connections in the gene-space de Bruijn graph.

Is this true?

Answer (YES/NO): NO